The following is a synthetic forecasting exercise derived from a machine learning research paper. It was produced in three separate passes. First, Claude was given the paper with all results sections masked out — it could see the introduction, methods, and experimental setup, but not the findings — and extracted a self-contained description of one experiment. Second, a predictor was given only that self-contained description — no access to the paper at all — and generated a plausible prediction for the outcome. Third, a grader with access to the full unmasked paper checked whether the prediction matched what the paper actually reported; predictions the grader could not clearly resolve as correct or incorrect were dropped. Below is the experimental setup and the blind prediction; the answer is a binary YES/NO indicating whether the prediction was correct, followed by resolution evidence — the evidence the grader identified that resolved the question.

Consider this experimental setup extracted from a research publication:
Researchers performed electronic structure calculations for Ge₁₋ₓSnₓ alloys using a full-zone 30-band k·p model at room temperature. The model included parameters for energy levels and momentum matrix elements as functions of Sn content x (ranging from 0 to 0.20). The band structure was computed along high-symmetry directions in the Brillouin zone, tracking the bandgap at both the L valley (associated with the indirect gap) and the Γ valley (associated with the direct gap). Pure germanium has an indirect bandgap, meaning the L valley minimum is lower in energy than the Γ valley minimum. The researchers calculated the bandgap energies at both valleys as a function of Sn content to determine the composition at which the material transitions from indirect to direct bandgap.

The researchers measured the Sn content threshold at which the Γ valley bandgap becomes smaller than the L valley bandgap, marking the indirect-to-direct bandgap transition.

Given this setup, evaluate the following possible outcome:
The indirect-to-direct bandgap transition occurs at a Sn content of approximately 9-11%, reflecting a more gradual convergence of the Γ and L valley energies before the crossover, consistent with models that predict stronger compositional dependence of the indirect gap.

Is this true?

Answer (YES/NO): NO